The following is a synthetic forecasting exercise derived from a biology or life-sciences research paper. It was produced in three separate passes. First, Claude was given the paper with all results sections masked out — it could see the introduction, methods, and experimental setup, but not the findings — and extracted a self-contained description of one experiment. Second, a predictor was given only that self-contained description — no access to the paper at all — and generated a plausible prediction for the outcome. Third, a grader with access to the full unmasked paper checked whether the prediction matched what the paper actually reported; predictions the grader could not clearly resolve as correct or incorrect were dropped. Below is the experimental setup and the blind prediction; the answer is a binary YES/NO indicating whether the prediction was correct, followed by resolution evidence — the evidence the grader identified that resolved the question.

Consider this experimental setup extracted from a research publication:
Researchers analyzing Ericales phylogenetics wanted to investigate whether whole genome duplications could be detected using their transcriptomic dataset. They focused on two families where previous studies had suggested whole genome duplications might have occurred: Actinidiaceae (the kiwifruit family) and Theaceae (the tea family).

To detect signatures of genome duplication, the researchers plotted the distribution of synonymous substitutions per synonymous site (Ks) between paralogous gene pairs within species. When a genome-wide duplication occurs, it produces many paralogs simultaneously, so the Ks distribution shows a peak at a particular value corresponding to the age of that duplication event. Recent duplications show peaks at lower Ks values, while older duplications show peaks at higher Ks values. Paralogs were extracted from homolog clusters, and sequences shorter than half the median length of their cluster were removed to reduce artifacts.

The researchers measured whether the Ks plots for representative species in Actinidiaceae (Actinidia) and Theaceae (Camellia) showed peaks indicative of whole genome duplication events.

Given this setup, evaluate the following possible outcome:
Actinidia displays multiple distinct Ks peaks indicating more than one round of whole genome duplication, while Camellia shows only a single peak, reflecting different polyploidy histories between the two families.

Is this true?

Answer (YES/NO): NO